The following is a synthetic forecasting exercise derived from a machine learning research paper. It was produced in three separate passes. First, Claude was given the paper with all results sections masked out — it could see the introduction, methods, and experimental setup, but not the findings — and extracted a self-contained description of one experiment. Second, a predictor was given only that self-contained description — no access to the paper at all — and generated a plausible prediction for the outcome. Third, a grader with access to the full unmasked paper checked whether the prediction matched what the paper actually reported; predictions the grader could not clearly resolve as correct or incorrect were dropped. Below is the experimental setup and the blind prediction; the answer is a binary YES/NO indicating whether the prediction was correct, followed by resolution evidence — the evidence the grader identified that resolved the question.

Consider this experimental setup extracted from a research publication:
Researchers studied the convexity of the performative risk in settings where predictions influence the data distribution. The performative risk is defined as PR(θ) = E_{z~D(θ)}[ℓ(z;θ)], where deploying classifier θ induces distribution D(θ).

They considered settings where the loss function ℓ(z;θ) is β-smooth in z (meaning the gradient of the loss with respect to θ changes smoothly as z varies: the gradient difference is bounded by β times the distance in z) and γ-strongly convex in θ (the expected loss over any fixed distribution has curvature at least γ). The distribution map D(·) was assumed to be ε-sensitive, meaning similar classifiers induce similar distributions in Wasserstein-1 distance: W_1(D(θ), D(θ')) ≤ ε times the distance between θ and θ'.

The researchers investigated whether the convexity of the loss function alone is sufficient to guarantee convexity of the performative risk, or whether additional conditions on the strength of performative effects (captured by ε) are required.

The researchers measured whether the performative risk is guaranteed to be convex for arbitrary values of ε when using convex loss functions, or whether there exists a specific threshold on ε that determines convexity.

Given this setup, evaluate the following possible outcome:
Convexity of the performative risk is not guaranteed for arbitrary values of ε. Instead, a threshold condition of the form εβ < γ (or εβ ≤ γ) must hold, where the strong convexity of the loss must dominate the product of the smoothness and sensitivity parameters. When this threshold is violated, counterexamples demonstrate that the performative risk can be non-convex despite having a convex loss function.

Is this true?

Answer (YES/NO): NO